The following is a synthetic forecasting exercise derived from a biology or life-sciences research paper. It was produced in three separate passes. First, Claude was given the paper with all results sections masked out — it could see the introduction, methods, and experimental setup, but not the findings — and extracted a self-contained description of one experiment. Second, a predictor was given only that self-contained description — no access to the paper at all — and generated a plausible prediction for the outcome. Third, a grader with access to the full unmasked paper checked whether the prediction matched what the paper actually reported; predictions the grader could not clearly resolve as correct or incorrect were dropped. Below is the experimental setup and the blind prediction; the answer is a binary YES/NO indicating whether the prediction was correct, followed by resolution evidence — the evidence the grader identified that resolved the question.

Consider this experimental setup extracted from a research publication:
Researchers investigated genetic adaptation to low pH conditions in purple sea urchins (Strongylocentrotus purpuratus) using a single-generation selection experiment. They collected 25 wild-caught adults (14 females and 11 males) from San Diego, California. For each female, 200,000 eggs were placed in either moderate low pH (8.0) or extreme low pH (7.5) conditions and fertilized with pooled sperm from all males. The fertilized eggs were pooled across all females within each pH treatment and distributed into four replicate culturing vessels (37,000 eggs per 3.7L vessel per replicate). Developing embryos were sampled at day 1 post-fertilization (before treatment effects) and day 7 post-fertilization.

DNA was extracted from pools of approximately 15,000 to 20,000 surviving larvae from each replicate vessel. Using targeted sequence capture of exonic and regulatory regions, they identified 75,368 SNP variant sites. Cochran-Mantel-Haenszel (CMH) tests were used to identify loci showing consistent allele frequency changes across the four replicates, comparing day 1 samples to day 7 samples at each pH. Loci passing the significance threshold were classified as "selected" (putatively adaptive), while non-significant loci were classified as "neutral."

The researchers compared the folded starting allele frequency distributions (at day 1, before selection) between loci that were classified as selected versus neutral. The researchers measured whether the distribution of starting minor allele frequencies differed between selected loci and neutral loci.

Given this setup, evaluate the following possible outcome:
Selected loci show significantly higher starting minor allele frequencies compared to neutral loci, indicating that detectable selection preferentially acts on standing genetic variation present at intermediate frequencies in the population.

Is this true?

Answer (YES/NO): NO